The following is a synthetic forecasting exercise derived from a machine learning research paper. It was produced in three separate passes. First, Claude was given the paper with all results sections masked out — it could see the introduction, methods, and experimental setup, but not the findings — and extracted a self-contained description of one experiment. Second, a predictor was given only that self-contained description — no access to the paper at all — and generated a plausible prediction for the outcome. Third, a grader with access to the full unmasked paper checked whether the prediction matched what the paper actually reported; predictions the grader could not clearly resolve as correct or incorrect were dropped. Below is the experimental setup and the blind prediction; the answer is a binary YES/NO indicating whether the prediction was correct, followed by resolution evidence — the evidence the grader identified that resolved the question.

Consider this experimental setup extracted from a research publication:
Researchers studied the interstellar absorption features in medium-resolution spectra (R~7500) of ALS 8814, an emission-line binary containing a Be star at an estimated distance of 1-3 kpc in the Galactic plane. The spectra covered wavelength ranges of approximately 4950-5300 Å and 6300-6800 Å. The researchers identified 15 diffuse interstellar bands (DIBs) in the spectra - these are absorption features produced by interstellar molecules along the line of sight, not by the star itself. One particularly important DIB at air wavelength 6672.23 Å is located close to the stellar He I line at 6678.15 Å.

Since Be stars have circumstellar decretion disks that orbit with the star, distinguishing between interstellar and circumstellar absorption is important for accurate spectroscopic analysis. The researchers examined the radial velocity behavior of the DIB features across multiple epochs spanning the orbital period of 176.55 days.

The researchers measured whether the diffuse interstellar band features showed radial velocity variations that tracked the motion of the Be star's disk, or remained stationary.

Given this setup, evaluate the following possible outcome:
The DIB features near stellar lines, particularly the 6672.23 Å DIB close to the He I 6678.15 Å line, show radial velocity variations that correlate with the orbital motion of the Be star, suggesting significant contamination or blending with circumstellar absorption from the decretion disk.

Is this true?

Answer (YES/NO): NO